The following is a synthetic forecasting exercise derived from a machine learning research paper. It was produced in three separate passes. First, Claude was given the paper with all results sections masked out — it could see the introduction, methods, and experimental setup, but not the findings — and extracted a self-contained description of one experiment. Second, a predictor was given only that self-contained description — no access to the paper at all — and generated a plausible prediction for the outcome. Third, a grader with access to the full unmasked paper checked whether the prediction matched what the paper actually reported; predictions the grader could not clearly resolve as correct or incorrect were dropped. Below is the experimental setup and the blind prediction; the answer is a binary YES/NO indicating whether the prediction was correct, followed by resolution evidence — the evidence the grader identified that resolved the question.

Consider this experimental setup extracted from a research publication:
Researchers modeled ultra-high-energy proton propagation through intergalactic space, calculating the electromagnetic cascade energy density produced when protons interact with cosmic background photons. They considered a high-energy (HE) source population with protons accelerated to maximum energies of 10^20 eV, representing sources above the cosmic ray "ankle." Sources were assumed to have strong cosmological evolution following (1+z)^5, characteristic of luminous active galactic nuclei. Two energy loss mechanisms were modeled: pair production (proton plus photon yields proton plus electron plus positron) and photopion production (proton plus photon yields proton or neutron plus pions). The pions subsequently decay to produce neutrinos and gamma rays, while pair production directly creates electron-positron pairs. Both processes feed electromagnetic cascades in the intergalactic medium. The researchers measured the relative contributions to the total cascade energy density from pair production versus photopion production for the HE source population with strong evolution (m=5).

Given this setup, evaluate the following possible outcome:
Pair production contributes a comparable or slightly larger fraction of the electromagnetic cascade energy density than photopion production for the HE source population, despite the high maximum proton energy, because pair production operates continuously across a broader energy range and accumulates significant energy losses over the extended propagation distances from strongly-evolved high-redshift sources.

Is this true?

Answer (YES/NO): YES